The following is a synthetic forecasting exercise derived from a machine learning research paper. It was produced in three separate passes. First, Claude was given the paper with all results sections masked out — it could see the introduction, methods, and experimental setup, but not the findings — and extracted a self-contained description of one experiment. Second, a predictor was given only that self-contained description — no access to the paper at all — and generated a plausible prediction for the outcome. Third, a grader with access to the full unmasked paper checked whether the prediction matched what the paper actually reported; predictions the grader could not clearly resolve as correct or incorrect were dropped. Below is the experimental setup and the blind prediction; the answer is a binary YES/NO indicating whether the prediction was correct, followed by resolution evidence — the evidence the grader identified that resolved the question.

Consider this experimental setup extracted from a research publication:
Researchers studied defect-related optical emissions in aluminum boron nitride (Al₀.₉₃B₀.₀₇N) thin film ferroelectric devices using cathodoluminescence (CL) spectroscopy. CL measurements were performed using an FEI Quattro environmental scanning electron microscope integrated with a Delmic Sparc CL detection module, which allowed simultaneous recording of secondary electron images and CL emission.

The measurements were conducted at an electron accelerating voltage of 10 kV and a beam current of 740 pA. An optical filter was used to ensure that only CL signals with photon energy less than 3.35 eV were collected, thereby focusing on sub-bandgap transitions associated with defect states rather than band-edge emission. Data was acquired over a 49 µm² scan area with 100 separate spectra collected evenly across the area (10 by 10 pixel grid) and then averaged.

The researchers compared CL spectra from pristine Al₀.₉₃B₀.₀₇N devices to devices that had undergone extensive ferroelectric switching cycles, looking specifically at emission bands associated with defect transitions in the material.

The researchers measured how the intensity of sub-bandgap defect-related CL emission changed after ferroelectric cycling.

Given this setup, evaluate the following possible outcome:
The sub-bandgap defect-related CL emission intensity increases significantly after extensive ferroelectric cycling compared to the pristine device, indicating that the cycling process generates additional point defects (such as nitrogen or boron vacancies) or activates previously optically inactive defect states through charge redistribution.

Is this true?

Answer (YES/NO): NO